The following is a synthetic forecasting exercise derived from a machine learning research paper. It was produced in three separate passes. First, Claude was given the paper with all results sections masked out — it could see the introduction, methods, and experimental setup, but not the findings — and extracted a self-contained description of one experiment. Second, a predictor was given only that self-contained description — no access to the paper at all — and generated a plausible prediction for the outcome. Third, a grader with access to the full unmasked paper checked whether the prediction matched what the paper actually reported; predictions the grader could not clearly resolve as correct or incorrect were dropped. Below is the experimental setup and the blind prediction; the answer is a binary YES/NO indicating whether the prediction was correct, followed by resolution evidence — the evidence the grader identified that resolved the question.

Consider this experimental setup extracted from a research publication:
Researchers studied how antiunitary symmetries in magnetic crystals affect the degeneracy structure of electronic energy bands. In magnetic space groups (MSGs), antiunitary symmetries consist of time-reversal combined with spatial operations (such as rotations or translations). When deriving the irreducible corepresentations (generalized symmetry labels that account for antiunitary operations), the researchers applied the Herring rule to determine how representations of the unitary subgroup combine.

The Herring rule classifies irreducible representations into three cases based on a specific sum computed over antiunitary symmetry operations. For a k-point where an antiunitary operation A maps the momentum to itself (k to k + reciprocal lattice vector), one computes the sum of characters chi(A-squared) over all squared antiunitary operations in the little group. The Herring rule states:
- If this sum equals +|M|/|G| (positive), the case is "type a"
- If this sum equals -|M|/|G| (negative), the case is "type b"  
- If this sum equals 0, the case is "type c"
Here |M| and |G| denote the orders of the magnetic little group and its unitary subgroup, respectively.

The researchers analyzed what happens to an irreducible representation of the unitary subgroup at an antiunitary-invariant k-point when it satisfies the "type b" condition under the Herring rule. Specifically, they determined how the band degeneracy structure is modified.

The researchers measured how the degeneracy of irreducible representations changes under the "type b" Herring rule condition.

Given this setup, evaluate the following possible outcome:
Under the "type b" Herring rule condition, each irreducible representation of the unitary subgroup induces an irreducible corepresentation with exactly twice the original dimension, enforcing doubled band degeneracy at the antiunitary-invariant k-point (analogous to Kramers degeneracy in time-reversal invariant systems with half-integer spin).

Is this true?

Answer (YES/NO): YES